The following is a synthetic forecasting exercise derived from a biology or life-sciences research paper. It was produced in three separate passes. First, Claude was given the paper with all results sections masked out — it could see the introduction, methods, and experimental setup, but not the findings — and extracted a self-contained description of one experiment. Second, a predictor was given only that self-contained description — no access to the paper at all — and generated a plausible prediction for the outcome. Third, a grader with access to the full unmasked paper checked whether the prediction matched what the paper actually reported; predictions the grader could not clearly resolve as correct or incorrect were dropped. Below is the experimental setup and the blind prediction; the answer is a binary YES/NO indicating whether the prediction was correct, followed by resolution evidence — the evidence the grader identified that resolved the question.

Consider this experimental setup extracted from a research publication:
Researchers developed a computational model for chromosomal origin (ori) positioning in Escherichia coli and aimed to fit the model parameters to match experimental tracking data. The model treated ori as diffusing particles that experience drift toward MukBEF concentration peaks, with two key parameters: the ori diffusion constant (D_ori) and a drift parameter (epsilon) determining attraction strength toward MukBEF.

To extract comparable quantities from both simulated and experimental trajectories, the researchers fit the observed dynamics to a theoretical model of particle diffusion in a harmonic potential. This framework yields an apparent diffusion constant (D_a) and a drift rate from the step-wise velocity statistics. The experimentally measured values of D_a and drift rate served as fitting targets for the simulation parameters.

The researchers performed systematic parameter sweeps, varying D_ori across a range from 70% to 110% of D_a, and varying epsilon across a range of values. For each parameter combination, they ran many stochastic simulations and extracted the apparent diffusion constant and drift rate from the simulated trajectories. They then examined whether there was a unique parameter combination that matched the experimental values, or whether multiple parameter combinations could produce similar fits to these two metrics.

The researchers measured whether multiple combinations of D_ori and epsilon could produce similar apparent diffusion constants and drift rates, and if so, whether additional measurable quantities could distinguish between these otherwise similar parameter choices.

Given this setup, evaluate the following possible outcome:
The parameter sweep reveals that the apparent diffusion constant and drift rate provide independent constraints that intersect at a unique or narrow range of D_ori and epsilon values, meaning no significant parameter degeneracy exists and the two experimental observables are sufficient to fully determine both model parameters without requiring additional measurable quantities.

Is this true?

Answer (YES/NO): NO